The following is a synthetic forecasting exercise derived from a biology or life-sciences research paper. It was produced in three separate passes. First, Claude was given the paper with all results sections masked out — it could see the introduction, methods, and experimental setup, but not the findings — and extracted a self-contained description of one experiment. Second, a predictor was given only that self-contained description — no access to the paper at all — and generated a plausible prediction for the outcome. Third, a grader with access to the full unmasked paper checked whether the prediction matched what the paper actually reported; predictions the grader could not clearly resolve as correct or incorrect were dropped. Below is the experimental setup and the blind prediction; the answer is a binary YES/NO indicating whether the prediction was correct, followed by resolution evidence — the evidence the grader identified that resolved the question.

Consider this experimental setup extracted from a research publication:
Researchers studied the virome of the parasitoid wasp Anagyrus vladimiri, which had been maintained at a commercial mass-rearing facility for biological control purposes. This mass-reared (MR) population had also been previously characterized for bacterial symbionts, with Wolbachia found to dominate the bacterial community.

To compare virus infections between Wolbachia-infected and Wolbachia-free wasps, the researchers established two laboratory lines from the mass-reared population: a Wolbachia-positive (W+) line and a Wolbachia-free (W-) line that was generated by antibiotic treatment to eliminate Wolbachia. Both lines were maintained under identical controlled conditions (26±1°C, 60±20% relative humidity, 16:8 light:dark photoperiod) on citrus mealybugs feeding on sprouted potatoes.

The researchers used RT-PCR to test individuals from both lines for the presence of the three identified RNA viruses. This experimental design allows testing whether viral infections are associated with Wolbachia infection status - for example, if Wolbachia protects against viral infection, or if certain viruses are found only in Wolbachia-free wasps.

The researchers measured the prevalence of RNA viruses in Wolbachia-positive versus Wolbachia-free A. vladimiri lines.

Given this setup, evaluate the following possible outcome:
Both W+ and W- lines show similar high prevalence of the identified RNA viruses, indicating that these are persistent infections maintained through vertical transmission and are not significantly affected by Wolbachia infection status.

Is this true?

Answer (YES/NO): YES